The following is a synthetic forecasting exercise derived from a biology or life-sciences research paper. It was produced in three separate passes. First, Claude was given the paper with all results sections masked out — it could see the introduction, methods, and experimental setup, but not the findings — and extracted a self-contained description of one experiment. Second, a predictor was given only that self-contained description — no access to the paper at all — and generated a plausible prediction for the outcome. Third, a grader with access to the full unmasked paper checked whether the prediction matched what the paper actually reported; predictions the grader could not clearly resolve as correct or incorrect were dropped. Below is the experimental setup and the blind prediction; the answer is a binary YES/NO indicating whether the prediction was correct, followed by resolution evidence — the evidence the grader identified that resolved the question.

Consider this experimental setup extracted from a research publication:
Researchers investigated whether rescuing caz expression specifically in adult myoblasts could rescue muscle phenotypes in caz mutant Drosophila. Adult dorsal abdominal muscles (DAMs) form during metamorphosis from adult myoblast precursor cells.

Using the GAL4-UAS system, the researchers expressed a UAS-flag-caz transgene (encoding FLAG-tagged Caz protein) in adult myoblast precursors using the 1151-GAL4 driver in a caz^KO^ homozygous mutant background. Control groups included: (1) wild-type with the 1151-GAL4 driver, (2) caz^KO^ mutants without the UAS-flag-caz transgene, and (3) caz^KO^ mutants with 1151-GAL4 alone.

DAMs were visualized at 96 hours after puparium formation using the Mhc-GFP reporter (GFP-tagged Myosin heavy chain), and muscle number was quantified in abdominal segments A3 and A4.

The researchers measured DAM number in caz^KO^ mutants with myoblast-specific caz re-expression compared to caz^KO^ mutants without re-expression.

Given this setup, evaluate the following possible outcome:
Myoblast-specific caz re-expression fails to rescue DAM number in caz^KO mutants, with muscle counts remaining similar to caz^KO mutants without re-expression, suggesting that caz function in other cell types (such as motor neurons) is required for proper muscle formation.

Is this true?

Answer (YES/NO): NO